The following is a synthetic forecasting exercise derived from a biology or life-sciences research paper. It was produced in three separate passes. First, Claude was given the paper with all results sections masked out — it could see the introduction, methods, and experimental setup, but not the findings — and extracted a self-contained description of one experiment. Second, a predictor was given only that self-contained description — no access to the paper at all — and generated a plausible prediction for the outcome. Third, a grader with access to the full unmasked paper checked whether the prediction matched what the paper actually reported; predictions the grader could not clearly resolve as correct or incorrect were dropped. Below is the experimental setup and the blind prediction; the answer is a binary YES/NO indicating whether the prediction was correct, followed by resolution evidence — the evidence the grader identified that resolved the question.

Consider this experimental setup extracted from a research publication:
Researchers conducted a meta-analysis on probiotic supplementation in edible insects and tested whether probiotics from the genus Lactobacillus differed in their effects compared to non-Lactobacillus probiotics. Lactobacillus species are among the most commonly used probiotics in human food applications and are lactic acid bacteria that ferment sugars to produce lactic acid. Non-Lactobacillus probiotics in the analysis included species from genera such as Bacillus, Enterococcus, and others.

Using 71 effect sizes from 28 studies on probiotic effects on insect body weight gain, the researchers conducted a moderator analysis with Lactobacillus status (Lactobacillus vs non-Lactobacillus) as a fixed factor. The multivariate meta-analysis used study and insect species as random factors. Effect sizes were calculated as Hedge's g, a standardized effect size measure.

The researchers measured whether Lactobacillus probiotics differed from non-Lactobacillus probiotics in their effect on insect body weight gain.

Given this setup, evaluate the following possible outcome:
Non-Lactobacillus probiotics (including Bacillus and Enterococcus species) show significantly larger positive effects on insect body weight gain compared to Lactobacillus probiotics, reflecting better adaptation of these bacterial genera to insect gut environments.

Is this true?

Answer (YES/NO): NO